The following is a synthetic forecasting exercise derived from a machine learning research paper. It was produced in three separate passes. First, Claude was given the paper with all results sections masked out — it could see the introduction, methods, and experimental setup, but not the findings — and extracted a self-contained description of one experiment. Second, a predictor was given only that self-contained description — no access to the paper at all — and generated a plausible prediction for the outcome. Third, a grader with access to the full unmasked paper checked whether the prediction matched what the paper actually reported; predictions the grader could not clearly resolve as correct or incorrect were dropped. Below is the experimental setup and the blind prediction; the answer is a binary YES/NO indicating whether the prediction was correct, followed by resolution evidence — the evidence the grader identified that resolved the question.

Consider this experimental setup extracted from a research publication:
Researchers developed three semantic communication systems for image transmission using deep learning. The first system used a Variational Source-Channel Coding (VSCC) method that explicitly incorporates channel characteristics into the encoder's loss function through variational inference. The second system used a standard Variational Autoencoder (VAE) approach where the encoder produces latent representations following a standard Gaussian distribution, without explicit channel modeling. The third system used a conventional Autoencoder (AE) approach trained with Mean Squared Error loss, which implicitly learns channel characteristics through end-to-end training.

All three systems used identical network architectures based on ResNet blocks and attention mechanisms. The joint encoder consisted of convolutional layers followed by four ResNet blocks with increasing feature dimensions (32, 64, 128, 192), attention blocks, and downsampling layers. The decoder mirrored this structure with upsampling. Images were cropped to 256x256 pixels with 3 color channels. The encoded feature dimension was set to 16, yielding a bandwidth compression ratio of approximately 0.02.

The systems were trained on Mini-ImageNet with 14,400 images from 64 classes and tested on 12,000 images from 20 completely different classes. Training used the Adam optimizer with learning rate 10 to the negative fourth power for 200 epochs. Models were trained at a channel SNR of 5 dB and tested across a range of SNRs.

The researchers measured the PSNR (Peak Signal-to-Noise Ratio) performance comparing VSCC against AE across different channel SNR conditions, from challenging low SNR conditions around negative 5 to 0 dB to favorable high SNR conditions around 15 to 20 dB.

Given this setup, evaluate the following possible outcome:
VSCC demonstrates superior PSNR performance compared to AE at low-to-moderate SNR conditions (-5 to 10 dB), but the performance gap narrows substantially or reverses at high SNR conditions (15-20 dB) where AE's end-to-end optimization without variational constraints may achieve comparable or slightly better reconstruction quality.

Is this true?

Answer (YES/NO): NO